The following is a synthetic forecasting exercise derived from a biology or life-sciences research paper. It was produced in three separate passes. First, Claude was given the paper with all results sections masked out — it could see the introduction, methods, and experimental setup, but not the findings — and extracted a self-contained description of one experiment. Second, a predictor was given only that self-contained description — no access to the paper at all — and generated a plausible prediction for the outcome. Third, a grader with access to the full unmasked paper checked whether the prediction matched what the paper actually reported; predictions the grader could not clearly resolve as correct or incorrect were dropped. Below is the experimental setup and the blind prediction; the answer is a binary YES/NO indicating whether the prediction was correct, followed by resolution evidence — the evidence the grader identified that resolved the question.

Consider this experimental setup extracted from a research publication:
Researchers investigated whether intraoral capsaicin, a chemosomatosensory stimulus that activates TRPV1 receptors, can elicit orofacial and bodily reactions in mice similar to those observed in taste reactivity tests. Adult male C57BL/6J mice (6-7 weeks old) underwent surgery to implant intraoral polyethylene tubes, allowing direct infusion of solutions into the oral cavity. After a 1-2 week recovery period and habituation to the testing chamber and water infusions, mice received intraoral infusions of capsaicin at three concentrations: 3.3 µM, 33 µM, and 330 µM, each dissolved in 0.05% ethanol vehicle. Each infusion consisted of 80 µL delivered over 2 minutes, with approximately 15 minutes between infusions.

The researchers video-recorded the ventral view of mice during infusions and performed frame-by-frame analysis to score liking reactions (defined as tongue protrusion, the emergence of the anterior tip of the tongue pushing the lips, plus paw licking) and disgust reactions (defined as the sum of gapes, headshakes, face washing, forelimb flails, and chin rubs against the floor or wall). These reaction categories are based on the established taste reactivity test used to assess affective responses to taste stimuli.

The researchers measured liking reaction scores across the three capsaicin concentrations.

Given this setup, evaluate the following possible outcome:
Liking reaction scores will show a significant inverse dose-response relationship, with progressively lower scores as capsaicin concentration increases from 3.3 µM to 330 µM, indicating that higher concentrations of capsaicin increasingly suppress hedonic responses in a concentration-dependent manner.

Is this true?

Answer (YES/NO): NO